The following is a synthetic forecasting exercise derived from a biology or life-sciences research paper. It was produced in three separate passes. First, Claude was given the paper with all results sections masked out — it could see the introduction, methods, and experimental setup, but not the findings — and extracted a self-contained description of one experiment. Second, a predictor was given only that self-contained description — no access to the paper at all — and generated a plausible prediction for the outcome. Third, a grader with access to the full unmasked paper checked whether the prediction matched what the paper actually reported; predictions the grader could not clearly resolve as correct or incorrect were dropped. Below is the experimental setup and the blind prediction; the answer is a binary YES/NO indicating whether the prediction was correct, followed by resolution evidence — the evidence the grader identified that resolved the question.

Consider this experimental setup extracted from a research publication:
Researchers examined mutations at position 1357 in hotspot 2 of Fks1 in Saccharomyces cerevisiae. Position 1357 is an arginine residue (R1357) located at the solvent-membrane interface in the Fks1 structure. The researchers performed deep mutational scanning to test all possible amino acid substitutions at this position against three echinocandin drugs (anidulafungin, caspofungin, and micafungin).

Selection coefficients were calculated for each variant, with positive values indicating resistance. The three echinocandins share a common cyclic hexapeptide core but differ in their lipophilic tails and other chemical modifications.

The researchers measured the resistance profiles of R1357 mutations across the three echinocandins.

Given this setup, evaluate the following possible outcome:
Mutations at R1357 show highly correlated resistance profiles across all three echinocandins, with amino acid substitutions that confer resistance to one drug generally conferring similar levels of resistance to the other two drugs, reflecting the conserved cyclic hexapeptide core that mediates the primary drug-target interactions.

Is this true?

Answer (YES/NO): YES